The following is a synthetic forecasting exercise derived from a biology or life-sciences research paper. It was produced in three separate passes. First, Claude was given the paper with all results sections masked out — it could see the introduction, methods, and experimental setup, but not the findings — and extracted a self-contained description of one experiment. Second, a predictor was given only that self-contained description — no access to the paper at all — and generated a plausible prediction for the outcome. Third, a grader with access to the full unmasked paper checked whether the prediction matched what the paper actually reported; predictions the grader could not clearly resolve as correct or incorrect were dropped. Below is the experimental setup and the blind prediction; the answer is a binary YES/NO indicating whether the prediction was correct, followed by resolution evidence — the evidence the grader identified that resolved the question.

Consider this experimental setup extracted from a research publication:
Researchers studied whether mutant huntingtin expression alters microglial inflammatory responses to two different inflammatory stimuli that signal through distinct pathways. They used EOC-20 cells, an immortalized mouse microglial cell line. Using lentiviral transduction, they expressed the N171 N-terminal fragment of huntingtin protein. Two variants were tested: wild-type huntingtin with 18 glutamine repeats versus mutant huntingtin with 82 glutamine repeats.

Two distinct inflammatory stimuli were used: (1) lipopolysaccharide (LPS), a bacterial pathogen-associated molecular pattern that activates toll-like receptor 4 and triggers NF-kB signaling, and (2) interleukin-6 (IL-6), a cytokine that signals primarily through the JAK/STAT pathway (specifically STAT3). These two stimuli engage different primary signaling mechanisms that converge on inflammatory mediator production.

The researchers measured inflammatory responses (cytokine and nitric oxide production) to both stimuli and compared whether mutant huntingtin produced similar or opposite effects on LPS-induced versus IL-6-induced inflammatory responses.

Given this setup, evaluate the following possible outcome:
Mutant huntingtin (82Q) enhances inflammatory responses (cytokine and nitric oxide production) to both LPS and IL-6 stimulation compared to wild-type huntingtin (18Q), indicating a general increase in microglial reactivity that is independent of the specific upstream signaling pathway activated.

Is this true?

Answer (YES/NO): NO